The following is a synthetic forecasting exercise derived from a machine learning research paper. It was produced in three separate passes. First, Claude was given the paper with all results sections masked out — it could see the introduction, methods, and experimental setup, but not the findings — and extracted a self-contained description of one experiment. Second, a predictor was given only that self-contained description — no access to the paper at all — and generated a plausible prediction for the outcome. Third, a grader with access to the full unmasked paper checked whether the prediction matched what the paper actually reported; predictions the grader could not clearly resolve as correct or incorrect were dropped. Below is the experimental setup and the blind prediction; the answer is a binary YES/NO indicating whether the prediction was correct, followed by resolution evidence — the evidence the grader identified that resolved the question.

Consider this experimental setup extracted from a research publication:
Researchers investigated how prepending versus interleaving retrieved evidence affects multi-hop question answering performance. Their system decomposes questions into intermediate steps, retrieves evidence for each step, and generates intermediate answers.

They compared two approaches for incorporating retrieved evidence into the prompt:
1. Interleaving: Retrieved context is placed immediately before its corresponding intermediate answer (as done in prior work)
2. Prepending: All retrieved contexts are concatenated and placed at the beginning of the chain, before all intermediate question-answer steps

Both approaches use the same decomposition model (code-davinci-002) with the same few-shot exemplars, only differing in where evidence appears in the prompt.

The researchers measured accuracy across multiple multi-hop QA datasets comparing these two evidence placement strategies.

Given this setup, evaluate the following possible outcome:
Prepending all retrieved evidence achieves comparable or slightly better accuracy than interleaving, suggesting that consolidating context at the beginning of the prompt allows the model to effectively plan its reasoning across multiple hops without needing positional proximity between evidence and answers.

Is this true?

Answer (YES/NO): YES